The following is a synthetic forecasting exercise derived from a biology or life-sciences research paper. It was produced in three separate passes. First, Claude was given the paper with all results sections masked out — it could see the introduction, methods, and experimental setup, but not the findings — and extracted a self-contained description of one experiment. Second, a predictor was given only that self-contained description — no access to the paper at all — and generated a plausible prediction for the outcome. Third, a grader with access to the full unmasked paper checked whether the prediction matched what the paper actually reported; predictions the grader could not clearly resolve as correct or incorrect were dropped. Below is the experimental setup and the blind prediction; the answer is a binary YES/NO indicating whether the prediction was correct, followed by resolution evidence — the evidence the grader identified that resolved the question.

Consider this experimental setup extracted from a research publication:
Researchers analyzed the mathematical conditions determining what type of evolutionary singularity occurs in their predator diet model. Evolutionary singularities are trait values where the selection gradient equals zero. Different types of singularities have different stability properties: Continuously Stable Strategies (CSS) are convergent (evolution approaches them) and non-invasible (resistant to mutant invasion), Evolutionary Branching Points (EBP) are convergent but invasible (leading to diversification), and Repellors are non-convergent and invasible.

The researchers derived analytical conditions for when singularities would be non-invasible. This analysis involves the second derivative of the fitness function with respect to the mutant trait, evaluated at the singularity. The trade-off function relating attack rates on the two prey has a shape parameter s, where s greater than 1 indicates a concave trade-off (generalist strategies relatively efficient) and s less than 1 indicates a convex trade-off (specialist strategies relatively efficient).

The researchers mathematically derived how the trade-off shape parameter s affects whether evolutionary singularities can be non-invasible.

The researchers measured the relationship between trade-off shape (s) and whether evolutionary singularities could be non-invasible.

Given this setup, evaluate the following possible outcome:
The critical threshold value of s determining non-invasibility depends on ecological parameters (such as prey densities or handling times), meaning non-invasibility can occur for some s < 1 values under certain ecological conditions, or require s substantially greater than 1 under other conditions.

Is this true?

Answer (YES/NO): NO